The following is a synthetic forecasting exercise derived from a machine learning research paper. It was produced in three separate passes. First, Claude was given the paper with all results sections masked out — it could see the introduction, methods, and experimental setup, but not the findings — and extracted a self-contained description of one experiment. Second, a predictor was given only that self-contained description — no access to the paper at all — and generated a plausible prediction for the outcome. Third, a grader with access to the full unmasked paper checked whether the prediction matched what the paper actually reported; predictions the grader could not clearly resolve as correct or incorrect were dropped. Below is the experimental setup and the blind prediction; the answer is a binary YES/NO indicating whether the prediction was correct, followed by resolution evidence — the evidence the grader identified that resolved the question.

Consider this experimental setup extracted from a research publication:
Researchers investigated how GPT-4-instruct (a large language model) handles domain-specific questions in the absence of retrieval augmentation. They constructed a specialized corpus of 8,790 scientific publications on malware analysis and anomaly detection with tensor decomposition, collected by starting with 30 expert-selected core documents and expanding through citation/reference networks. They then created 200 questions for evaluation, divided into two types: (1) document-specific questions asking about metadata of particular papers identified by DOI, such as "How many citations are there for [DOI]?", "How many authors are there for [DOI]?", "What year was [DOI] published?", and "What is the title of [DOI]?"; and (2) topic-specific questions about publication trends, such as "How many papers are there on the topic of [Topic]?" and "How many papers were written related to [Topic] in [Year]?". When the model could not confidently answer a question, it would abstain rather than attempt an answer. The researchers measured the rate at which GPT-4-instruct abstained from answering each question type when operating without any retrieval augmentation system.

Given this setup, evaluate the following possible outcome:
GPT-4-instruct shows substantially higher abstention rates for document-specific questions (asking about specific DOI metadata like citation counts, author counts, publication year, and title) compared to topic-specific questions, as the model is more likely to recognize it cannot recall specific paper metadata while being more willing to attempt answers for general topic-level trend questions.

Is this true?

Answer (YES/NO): NO